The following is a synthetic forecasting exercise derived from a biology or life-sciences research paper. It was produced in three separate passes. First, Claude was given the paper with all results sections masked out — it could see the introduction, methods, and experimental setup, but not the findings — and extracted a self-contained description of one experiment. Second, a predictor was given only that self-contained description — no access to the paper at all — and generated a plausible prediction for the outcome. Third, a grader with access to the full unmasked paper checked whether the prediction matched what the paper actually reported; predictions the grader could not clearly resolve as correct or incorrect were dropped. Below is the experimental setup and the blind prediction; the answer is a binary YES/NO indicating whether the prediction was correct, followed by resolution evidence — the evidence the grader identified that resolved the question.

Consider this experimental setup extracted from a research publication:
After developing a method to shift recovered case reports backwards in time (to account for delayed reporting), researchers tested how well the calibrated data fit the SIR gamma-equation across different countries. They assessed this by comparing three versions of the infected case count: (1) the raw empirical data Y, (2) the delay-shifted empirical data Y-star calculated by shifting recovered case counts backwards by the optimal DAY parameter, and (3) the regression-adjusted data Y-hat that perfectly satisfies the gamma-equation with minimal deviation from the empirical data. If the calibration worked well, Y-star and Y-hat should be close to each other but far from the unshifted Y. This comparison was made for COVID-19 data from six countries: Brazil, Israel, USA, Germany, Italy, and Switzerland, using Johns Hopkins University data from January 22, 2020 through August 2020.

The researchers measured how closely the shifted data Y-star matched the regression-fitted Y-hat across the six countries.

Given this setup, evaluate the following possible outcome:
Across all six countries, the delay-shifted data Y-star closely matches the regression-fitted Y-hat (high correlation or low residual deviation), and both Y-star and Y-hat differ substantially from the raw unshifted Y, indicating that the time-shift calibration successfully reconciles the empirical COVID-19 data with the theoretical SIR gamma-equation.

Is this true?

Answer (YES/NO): NO